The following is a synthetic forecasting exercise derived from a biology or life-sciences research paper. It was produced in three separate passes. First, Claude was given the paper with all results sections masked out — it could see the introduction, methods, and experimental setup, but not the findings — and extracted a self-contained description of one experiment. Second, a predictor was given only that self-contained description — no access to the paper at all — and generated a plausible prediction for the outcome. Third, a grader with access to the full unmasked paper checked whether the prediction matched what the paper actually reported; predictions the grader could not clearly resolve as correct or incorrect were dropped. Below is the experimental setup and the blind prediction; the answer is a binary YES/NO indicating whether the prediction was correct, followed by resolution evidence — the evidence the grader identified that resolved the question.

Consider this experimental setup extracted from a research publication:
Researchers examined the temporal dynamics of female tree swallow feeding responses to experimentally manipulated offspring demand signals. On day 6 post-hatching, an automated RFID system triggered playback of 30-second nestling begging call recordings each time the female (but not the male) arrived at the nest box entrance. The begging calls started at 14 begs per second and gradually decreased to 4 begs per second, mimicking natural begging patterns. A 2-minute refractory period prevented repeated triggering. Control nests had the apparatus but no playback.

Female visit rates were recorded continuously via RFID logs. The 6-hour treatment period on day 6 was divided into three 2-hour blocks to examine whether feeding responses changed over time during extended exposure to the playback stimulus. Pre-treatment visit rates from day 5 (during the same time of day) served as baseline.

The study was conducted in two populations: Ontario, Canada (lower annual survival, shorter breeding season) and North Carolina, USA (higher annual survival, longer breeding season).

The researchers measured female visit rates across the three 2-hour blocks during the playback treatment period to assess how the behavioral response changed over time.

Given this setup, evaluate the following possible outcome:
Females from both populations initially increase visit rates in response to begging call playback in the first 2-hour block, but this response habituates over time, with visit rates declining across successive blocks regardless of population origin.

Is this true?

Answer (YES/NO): YES